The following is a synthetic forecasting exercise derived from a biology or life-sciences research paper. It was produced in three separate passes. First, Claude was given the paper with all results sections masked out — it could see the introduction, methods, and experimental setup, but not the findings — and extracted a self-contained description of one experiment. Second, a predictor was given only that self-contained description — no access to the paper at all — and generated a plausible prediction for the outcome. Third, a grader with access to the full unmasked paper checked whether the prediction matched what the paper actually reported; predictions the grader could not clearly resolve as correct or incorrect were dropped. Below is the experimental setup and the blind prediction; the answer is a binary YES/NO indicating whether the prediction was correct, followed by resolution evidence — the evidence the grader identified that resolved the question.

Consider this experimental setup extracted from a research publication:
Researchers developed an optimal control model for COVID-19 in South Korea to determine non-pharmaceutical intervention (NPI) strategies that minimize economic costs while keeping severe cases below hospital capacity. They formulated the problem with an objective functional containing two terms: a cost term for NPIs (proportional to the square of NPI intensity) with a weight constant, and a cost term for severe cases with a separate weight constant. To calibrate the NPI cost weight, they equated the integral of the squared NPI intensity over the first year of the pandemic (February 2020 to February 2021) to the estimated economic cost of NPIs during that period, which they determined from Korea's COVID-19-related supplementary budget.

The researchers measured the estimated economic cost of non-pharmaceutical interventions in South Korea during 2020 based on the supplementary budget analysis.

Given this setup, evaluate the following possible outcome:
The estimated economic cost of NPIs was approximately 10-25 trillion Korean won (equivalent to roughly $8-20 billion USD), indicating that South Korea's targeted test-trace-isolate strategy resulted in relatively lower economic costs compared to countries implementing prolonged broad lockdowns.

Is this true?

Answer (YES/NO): NO